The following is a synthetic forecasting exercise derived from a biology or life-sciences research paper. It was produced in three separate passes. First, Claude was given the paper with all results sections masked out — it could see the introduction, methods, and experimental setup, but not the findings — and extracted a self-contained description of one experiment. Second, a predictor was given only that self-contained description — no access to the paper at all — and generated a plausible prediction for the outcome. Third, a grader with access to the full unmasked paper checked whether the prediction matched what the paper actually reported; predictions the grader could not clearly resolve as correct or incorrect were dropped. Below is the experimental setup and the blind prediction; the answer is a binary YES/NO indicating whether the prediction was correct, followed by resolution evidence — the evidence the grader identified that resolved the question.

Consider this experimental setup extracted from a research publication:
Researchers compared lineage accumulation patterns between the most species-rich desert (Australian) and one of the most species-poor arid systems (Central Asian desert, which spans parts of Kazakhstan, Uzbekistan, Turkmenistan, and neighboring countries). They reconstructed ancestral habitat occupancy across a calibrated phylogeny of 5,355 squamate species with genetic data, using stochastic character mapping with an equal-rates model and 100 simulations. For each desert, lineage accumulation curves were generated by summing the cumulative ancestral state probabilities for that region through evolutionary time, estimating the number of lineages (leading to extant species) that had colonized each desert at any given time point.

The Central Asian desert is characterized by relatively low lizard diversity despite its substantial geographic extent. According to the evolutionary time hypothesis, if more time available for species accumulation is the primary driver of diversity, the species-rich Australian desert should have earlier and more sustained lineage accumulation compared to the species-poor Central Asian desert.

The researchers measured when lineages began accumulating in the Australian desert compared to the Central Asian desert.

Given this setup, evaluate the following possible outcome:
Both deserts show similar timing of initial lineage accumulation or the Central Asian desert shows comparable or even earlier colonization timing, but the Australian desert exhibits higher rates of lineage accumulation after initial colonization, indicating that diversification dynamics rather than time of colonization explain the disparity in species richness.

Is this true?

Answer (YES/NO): NO